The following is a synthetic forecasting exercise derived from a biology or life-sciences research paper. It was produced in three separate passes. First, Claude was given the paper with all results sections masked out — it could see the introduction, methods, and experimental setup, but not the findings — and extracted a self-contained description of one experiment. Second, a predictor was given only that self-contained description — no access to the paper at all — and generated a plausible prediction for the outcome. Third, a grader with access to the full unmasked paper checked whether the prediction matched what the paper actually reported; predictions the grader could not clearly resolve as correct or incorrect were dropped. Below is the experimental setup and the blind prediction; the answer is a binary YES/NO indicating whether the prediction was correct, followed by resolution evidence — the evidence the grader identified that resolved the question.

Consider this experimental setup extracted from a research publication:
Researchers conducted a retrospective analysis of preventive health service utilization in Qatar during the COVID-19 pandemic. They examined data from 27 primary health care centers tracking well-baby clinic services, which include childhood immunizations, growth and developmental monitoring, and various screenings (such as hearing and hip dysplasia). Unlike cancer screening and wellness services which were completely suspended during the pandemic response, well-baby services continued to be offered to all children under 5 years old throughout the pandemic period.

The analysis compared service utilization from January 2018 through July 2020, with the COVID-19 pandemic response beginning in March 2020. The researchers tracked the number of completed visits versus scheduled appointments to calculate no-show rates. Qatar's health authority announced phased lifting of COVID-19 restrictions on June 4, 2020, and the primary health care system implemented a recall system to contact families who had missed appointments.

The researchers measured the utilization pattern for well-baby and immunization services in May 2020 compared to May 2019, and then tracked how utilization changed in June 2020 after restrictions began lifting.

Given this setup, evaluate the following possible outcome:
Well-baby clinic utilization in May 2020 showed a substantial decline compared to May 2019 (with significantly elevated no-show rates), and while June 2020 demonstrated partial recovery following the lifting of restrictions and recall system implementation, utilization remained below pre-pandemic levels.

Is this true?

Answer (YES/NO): NO